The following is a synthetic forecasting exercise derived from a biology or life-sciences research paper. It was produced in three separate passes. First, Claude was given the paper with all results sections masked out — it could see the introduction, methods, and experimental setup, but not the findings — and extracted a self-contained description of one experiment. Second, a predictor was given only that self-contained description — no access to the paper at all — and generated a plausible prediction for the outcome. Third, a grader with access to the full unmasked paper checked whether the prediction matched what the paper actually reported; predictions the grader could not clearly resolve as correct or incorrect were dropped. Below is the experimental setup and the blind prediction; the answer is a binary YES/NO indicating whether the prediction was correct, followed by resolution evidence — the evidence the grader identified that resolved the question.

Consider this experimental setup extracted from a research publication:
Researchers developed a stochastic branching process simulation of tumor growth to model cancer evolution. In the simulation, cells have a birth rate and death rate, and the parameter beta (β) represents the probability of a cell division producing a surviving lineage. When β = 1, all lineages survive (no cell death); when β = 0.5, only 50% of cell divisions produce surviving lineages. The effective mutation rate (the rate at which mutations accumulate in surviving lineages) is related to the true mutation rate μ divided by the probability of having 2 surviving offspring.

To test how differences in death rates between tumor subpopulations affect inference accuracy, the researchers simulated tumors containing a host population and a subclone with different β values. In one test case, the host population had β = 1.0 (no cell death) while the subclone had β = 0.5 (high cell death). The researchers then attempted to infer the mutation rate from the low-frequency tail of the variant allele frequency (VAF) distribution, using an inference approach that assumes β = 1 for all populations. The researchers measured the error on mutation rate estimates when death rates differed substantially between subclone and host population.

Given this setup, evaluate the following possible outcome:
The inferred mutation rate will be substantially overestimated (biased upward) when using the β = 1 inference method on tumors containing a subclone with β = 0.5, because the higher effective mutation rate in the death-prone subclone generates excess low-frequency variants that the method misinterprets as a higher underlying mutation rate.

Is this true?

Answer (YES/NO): NO